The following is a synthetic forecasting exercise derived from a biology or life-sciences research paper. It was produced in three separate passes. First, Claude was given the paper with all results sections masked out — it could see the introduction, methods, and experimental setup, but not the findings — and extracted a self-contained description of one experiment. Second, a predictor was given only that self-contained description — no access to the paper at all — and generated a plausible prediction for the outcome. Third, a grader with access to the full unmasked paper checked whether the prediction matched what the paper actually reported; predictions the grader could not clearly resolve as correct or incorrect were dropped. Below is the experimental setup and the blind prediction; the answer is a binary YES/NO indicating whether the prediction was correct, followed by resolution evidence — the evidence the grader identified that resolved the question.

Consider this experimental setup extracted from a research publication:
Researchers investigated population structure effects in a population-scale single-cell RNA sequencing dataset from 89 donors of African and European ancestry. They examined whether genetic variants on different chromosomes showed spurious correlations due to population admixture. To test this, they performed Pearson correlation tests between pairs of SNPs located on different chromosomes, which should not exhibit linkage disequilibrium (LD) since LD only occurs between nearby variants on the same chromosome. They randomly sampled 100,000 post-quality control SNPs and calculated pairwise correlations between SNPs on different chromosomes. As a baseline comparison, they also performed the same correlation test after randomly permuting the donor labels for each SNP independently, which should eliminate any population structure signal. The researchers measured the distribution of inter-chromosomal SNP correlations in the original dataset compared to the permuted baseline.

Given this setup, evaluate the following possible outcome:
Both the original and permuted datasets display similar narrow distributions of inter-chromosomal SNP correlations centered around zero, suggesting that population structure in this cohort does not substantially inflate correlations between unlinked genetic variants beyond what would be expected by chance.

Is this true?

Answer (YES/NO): NO